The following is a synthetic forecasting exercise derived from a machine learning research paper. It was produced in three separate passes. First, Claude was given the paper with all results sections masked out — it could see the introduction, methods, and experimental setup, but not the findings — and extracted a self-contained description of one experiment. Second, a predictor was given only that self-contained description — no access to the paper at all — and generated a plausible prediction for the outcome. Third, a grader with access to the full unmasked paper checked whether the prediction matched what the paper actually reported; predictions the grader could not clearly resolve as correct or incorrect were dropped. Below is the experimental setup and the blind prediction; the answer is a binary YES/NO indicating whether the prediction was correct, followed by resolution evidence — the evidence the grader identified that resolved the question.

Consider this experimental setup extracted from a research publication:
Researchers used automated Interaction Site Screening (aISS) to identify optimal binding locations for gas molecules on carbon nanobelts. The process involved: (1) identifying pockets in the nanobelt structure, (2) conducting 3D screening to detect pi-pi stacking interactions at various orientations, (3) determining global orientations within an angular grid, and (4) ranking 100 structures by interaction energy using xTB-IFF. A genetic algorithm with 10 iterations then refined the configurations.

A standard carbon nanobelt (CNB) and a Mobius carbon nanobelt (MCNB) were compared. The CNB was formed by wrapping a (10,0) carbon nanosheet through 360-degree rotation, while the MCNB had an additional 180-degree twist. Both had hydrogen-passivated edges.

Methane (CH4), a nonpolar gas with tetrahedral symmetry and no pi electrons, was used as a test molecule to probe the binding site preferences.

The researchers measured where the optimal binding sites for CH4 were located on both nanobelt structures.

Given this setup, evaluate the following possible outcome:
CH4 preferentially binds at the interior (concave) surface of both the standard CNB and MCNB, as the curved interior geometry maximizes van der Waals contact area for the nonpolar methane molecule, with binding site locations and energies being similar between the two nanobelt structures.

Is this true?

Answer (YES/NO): NO